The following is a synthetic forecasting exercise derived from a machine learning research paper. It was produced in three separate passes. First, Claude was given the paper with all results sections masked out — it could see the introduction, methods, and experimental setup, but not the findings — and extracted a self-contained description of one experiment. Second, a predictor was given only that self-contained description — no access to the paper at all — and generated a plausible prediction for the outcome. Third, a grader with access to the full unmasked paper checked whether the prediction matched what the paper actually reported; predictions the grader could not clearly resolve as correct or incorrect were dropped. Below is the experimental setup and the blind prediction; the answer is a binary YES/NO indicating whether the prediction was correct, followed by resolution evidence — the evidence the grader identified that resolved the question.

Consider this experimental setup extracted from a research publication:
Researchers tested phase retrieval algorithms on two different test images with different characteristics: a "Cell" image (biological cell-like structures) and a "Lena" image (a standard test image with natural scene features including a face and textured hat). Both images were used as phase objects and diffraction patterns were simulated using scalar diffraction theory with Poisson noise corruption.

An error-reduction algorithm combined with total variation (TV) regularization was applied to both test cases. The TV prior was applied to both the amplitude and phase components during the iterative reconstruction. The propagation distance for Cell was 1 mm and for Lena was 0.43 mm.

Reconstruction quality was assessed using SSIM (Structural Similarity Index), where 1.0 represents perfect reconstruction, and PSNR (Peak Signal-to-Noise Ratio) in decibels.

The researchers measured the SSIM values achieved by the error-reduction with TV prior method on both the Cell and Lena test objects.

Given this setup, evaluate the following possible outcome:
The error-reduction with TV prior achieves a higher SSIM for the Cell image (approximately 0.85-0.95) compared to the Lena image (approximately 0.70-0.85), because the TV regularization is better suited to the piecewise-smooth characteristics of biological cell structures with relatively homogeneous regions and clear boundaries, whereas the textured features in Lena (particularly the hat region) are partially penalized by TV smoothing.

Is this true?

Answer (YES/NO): NO